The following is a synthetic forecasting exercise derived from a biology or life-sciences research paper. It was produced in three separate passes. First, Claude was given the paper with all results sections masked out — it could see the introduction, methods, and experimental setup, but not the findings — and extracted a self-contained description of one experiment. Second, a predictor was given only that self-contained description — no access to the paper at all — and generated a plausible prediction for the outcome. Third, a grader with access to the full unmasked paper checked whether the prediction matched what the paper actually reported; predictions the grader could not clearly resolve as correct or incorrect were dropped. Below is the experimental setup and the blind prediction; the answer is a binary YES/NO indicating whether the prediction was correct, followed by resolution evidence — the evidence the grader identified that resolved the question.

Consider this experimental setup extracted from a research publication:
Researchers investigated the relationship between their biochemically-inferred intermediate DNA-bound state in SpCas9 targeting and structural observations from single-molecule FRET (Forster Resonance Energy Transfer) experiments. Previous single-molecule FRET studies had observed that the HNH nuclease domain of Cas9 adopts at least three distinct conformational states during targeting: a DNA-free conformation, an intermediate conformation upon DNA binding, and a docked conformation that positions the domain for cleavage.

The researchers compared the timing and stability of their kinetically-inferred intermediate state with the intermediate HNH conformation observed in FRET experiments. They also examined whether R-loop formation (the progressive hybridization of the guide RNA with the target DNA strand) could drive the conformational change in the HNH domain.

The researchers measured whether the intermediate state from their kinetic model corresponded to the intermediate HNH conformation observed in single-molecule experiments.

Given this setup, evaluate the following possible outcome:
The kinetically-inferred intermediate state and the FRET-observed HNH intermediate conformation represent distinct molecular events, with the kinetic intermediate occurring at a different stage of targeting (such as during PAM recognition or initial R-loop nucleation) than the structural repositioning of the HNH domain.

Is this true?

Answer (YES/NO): NO